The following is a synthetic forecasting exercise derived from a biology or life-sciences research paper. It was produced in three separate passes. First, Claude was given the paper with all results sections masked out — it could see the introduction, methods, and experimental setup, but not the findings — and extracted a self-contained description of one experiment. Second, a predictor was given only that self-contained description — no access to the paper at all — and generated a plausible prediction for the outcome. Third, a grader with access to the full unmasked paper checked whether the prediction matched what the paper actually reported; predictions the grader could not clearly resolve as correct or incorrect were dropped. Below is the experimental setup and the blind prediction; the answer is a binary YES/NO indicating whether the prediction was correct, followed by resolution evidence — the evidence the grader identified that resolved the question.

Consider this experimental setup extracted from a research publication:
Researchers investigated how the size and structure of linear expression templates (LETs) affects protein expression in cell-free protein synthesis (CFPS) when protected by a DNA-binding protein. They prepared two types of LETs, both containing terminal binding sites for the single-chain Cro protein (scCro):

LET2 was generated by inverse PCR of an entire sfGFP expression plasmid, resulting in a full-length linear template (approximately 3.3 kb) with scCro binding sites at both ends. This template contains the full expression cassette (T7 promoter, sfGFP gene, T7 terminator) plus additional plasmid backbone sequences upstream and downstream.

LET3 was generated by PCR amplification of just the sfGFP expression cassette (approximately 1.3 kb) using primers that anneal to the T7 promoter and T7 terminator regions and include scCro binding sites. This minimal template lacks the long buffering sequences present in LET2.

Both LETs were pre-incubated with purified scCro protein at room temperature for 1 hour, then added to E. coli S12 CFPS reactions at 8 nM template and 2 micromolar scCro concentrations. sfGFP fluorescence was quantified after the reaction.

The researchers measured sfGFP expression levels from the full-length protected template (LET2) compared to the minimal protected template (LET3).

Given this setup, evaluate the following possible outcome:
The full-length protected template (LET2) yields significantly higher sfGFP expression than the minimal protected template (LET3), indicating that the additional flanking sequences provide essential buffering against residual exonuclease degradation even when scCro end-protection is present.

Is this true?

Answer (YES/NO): YES